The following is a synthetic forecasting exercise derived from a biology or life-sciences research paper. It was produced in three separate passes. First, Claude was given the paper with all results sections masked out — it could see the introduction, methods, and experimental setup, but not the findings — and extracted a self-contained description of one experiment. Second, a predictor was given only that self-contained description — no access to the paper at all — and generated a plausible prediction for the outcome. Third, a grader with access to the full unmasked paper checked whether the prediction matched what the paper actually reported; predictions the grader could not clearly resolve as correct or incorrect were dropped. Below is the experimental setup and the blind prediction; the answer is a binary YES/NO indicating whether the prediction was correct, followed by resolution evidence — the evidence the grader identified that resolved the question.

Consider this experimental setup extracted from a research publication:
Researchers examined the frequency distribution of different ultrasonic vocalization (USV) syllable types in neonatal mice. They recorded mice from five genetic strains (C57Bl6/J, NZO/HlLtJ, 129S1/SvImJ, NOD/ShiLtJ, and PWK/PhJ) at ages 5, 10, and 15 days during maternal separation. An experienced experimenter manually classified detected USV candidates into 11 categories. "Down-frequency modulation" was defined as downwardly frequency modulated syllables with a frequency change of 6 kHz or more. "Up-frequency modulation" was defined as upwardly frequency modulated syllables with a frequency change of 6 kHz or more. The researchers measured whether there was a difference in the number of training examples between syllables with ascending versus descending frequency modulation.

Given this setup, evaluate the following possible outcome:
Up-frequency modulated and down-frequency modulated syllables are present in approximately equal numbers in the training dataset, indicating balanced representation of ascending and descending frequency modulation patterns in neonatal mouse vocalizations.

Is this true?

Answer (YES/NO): NO